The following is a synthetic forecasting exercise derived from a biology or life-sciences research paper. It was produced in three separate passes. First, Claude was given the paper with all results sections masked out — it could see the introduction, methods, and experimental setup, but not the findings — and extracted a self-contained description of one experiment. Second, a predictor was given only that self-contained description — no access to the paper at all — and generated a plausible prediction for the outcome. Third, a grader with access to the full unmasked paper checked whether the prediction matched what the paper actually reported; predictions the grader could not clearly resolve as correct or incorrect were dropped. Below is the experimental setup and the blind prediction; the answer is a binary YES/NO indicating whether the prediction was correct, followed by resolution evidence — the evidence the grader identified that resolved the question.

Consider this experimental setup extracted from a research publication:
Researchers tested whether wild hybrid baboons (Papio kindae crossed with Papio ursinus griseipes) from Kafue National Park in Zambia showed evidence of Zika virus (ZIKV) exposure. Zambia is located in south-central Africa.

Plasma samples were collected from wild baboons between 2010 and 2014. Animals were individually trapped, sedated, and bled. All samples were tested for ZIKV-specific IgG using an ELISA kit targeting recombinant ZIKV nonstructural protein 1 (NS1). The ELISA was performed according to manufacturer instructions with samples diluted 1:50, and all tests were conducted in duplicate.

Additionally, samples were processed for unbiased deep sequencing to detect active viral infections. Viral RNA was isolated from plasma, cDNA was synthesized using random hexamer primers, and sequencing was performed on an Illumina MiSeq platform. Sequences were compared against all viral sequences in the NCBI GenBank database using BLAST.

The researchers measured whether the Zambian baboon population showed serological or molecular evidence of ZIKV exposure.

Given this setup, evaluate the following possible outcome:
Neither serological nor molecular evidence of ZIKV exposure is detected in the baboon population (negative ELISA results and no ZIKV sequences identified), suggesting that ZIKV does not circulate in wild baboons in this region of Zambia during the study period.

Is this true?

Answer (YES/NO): YES